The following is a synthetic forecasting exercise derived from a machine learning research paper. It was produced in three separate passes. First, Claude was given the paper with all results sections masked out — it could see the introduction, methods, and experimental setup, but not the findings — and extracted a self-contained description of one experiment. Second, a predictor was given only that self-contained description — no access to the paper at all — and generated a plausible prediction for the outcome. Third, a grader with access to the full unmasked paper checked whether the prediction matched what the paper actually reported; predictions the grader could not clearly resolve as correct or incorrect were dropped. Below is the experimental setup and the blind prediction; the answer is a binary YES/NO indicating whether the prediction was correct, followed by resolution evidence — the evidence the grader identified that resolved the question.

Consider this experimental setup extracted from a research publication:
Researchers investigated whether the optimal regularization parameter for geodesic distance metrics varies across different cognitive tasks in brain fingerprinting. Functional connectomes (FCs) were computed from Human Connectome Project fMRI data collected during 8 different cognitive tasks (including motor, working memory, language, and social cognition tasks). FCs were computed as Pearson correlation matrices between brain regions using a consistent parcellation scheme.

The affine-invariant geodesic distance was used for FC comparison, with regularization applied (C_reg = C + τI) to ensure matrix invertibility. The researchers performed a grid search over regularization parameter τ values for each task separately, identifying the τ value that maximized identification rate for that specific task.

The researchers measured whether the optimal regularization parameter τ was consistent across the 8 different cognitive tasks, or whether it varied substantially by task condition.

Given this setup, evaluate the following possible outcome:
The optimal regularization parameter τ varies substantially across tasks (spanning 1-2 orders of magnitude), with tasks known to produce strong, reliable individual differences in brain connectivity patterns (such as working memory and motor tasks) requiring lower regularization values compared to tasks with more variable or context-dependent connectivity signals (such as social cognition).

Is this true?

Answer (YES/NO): NO